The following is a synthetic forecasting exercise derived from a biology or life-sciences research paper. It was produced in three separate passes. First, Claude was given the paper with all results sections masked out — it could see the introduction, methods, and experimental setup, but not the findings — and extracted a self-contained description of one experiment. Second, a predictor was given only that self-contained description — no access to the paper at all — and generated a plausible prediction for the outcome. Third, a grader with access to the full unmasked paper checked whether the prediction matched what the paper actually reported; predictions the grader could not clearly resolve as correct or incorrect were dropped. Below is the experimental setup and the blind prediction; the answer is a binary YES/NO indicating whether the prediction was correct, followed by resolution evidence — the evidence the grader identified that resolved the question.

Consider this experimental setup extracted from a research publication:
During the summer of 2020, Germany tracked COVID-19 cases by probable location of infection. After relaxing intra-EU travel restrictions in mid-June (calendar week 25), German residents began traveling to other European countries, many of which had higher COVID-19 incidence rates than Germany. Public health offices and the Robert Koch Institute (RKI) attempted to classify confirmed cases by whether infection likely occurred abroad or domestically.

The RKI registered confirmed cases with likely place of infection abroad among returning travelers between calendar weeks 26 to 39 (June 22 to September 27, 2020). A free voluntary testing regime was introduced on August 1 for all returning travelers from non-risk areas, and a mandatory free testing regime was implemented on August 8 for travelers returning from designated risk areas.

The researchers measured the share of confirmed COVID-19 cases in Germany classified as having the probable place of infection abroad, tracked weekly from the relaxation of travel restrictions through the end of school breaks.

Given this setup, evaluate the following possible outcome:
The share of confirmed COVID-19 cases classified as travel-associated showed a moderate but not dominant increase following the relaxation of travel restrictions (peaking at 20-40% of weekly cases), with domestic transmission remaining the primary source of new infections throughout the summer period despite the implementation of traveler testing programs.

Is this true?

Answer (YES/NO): NO